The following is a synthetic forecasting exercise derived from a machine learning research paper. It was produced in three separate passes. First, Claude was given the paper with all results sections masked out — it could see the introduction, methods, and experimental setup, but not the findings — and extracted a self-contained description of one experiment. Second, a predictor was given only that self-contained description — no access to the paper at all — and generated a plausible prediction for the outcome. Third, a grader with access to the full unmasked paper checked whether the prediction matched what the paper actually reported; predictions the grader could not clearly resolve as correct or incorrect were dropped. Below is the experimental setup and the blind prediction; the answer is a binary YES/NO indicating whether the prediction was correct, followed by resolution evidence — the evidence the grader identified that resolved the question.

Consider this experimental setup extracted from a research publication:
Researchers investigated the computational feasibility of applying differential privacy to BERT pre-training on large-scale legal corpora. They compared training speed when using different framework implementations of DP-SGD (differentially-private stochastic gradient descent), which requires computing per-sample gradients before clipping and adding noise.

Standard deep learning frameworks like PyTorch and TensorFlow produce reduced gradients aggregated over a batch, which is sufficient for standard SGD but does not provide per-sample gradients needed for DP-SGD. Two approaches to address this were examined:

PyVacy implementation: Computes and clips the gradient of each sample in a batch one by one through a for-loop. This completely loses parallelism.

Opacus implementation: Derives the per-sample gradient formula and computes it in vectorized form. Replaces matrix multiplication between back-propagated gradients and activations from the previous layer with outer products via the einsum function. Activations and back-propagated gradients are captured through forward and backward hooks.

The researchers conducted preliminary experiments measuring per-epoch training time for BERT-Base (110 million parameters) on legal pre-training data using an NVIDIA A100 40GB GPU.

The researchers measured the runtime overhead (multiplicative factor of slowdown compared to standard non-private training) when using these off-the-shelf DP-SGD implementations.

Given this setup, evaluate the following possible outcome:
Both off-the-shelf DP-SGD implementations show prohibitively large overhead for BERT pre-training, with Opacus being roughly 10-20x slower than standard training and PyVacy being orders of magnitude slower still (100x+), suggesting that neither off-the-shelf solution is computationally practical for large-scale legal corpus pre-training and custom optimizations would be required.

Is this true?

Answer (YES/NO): NO